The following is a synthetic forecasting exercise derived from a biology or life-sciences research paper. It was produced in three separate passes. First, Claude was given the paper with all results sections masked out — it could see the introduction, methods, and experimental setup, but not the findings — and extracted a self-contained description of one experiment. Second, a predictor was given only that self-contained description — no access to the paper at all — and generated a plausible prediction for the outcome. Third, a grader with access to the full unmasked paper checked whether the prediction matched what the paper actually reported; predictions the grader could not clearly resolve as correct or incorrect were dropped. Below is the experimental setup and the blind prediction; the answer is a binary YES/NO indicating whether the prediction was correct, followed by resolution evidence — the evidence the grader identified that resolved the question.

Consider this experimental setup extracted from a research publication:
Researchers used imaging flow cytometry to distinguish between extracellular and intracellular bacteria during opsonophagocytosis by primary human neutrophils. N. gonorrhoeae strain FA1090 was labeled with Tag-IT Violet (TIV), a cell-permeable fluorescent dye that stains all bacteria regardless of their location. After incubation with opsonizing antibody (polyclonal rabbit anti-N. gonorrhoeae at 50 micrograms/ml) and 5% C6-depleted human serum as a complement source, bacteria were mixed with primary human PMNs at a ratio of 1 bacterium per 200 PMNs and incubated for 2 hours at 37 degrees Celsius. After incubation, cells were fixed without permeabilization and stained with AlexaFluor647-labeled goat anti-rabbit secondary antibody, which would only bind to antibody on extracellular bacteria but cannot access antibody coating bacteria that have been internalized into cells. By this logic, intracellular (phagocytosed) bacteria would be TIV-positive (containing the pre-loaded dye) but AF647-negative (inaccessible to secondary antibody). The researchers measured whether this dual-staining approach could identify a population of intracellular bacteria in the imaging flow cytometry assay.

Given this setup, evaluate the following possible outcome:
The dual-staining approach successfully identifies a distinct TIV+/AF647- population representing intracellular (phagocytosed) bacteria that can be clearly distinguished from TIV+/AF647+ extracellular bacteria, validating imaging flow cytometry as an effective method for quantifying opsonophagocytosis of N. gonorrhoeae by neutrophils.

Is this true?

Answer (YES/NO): YES